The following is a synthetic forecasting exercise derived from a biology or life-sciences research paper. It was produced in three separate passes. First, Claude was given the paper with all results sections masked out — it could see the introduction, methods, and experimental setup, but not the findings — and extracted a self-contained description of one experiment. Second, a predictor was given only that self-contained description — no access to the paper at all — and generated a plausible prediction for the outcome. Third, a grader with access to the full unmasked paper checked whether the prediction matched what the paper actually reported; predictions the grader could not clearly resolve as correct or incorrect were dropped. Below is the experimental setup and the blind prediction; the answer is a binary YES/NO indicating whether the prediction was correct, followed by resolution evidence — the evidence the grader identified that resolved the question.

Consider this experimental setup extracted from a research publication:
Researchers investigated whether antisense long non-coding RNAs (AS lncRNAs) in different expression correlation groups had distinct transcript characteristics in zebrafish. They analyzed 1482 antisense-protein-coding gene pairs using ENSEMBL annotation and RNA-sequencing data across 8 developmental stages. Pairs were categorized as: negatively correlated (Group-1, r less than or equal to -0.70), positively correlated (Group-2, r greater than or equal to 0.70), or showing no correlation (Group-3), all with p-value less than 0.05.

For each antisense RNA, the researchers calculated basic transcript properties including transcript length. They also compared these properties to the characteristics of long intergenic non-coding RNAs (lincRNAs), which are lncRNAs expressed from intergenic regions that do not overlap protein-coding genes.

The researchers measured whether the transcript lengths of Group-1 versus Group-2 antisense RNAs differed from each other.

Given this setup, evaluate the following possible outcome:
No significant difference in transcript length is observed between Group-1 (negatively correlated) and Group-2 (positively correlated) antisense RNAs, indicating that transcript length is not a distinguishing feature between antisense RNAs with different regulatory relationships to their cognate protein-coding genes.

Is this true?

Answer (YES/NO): NO